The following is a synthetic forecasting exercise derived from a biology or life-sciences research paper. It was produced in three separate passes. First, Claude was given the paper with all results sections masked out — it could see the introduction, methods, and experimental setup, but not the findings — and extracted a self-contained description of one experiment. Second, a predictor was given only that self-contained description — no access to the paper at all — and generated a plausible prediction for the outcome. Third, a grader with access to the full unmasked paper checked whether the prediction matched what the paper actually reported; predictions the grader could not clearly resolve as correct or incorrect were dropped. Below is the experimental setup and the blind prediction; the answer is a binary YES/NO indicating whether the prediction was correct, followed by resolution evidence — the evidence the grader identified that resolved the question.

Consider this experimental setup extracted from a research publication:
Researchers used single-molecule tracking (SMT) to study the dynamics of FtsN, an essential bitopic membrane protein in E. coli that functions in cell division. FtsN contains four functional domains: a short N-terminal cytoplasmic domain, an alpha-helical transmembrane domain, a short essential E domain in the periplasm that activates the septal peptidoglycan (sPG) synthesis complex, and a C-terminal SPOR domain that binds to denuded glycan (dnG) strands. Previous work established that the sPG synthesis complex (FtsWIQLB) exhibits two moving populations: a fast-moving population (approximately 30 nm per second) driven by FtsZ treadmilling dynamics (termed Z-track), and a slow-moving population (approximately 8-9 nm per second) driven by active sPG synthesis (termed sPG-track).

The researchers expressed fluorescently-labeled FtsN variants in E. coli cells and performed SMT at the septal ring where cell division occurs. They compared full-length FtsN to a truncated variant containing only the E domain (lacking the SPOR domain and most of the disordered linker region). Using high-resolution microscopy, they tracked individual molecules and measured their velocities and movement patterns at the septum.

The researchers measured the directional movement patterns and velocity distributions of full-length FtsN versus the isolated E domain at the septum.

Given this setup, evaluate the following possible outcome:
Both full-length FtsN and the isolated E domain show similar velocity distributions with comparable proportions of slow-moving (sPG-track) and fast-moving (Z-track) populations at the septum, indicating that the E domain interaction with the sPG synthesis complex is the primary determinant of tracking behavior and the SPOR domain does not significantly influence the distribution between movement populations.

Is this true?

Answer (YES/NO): NO